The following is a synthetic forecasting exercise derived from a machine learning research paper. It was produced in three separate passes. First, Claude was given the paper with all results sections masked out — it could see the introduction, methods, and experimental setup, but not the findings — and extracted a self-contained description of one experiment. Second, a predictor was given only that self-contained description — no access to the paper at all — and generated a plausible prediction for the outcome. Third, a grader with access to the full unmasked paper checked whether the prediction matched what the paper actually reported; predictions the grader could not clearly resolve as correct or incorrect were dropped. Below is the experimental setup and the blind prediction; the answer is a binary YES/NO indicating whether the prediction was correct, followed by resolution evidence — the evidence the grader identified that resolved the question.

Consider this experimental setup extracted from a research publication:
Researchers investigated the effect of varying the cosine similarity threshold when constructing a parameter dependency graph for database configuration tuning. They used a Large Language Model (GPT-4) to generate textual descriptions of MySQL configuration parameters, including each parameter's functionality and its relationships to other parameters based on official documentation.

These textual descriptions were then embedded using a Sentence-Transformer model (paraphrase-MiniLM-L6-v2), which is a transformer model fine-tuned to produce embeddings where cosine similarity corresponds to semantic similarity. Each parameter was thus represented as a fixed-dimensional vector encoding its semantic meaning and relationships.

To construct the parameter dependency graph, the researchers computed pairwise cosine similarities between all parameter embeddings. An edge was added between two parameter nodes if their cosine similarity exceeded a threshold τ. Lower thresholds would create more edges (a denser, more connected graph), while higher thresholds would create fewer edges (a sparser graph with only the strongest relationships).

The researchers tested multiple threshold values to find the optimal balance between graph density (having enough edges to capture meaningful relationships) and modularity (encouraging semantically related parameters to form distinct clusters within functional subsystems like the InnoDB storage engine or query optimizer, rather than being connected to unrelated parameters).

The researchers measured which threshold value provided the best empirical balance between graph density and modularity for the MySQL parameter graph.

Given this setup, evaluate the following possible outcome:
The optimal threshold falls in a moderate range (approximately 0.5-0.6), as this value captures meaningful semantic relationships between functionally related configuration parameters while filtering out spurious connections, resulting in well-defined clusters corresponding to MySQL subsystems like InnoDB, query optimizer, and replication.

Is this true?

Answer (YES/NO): NO